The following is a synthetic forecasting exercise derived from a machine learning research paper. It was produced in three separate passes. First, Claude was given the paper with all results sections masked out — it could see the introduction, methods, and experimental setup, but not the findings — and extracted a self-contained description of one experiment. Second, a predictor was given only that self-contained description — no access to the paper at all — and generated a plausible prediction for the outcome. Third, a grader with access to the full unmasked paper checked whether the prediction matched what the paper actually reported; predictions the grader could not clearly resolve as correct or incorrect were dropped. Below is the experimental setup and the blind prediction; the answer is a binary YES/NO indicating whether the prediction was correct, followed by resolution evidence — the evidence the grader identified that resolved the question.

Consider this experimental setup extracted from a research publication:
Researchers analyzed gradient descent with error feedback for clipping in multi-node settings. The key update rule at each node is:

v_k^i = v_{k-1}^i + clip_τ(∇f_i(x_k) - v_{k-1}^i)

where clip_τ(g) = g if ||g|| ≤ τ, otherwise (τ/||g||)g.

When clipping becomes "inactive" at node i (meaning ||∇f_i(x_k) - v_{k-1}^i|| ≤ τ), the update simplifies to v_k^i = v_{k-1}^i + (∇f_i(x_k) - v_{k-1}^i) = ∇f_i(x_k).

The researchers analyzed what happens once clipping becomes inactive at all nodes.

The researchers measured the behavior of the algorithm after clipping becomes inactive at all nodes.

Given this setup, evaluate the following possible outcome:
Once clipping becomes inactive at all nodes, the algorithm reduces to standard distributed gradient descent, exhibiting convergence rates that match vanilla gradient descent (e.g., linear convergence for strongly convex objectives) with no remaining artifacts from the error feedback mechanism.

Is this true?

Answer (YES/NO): YES